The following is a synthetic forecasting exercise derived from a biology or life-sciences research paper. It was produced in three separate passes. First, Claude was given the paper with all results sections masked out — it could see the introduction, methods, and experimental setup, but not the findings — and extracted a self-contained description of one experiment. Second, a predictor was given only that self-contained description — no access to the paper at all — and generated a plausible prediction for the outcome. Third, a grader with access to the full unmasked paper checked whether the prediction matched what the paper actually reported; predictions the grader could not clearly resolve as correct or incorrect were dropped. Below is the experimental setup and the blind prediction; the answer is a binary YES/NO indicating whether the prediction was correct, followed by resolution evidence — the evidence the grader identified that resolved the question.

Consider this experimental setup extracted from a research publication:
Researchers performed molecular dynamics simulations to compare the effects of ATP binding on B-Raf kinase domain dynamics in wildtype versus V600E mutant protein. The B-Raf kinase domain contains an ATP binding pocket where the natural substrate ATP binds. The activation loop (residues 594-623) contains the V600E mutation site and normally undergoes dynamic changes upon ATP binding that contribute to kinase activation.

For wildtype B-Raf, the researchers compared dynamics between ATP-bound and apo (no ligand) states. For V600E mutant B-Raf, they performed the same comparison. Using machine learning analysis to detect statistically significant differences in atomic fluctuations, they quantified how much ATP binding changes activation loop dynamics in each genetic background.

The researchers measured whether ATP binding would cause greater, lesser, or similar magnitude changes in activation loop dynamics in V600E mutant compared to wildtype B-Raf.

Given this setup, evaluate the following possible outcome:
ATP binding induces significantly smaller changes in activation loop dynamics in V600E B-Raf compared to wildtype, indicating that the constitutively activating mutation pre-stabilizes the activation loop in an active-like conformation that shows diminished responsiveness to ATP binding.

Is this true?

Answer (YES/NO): NO